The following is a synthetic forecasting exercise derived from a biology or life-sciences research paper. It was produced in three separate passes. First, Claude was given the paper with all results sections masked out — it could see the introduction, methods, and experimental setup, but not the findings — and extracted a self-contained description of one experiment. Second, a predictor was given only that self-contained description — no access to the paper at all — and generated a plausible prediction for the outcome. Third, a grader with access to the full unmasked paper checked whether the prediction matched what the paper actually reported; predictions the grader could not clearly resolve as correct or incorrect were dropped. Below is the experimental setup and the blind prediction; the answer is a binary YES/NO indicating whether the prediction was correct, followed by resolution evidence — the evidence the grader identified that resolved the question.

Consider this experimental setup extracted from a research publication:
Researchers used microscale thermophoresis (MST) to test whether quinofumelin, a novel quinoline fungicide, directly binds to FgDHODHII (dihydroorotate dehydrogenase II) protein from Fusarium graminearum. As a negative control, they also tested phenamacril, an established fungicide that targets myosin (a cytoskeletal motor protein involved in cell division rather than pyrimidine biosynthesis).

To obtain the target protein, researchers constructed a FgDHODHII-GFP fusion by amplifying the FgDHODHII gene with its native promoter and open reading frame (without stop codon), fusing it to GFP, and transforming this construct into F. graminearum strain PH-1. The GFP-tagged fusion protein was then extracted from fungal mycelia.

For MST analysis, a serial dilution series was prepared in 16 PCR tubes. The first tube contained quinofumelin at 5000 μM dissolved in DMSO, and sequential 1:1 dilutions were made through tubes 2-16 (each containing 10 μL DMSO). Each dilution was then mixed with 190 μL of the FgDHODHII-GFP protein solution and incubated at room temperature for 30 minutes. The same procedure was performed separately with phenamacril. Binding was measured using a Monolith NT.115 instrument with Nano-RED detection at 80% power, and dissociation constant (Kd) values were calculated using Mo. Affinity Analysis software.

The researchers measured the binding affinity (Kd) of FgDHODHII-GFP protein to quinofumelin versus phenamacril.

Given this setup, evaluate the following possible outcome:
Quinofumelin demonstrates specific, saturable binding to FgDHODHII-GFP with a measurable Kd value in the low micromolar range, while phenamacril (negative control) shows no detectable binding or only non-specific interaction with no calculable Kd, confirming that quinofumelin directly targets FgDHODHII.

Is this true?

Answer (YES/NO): YES